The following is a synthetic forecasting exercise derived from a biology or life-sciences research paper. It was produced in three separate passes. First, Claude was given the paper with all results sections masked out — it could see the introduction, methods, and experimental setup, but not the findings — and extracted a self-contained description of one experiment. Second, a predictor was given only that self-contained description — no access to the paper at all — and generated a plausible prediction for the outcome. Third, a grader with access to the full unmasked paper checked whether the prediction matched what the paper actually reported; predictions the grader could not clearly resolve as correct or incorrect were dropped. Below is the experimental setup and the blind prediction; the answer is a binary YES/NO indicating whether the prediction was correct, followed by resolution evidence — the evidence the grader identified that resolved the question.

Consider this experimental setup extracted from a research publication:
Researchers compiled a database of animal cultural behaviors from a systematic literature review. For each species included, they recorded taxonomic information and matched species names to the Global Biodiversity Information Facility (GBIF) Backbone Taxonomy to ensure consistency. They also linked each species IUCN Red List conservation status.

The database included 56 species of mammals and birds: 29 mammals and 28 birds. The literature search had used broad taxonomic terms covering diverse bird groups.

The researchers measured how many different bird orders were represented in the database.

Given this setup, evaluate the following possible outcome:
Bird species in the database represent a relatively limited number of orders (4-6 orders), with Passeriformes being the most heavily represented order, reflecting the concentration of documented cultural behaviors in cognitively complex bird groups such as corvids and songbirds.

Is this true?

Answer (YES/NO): YES